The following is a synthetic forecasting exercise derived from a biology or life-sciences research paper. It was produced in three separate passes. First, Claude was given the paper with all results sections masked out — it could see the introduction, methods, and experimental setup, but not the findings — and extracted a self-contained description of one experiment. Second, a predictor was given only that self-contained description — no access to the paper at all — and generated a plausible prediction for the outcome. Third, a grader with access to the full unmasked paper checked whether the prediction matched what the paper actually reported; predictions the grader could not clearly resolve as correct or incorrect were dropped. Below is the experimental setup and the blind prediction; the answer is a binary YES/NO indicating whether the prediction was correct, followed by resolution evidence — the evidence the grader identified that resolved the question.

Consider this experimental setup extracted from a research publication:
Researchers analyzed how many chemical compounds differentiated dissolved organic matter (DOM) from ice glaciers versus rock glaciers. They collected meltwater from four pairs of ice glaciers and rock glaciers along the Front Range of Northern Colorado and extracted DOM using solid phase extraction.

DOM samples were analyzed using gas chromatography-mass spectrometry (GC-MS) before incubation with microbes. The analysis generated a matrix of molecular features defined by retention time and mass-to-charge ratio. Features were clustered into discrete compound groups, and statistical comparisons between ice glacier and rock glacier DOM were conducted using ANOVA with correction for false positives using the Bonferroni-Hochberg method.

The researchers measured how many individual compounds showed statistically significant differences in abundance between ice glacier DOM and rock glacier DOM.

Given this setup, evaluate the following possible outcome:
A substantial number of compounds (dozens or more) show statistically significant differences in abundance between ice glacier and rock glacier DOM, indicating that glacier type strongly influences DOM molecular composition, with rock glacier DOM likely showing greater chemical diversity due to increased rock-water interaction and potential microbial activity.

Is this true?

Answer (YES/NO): NO